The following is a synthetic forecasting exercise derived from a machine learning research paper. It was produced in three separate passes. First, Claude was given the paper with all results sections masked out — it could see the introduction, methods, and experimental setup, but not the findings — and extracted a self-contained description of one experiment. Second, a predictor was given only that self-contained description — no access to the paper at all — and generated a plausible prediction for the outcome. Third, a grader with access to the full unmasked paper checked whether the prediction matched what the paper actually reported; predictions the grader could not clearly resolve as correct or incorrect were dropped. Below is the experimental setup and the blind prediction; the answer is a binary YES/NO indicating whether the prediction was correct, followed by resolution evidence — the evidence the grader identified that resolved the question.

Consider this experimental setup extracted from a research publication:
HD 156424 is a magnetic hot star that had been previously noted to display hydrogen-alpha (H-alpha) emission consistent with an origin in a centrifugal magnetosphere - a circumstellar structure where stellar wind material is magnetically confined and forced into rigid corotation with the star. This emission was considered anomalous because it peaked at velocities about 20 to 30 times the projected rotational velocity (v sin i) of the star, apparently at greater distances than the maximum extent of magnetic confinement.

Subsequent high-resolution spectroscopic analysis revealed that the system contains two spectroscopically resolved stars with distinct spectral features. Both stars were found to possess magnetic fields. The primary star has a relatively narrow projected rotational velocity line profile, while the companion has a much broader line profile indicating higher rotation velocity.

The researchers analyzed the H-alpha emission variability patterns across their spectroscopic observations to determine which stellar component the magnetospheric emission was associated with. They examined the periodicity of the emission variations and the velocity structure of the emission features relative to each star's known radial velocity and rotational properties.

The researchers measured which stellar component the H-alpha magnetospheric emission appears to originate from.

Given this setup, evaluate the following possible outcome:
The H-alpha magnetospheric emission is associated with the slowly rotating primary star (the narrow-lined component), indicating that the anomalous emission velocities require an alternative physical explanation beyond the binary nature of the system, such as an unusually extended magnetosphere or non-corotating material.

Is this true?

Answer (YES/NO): NO